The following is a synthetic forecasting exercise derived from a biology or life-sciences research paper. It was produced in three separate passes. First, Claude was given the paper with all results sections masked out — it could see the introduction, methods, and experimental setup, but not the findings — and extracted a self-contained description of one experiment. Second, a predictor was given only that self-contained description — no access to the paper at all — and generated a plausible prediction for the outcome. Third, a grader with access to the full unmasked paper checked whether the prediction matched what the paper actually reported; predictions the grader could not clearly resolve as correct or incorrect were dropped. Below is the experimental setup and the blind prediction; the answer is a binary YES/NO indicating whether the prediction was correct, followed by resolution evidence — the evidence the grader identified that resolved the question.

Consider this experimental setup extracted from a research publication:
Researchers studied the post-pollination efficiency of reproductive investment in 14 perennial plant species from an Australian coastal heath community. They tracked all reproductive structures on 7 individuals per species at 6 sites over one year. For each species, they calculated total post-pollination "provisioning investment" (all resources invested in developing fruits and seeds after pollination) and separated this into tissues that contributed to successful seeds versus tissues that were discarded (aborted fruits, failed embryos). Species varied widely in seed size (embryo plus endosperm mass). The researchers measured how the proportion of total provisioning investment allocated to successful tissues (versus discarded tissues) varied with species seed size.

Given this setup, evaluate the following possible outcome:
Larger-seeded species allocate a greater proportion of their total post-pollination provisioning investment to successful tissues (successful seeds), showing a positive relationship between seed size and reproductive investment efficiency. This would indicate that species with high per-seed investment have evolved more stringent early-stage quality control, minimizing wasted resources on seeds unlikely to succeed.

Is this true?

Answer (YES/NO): NO